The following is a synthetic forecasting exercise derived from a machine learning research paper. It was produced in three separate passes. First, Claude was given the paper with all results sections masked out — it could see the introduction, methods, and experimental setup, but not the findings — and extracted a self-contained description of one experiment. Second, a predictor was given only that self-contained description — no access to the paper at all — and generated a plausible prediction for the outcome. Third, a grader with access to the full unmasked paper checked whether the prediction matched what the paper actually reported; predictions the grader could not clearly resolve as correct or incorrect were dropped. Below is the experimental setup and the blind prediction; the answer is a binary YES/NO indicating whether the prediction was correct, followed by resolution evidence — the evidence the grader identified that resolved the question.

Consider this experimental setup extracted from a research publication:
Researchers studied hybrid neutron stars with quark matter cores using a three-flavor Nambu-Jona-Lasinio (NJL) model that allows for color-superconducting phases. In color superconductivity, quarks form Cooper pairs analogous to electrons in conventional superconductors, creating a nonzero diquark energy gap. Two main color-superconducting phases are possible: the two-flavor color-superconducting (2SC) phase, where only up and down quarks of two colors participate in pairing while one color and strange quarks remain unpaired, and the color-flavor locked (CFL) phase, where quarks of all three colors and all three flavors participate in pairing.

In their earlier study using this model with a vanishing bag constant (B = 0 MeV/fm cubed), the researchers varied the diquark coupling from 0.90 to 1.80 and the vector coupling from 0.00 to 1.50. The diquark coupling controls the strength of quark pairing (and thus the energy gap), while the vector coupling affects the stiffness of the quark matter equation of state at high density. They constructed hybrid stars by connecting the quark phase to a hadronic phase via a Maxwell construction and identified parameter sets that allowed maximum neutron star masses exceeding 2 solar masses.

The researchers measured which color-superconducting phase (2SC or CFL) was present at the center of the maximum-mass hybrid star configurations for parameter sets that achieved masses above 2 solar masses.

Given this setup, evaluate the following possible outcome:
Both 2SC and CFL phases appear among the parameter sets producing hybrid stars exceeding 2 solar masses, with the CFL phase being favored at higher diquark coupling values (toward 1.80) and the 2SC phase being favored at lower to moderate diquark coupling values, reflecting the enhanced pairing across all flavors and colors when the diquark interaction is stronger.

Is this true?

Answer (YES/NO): NO